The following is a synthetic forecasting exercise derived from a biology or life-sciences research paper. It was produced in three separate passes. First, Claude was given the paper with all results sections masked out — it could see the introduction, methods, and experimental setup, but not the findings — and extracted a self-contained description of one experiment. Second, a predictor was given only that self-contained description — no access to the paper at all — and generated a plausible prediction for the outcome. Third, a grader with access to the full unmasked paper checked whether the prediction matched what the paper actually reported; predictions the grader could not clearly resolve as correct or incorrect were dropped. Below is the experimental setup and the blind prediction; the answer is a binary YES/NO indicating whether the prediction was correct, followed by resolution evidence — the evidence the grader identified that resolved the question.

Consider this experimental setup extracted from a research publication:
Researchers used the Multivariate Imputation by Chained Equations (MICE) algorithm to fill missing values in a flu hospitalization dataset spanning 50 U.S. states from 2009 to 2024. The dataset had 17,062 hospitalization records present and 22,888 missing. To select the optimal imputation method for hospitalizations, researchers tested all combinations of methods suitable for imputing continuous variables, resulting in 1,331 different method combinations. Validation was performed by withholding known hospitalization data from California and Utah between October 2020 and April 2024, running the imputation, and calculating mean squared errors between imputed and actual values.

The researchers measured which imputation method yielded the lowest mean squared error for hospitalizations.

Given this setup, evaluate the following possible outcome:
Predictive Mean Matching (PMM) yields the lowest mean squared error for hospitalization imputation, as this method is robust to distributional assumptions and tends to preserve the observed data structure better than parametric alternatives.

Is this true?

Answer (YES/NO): NO